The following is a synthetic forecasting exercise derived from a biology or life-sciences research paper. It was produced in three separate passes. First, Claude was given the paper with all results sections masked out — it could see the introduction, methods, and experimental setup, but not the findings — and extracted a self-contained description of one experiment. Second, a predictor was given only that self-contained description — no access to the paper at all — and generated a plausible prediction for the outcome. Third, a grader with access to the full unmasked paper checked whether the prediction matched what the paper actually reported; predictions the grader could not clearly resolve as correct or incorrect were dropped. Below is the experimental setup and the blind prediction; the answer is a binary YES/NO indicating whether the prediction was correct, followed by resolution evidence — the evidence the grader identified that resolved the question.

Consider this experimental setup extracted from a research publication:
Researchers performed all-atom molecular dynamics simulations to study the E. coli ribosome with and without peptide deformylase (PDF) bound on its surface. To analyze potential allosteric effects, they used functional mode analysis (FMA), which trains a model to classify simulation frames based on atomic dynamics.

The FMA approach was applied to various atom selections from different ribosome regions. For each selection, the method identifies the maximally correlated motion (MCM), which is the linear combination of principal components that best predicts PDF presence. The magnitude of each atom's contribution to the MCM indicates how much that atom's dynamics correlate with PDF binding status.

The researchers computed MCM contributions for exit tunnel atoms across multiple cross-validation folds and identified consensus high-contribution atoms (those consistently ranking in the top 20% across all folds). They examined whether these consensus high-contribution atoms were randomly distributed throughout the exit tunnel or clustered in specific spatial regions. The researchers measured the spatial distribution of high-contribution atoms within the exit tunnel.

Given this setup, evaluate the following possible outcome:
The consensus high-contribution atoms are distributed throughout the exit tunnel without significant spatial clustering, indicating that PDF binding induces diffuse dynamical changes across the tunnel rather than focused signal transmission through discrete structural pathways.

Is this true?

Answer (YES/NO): NO